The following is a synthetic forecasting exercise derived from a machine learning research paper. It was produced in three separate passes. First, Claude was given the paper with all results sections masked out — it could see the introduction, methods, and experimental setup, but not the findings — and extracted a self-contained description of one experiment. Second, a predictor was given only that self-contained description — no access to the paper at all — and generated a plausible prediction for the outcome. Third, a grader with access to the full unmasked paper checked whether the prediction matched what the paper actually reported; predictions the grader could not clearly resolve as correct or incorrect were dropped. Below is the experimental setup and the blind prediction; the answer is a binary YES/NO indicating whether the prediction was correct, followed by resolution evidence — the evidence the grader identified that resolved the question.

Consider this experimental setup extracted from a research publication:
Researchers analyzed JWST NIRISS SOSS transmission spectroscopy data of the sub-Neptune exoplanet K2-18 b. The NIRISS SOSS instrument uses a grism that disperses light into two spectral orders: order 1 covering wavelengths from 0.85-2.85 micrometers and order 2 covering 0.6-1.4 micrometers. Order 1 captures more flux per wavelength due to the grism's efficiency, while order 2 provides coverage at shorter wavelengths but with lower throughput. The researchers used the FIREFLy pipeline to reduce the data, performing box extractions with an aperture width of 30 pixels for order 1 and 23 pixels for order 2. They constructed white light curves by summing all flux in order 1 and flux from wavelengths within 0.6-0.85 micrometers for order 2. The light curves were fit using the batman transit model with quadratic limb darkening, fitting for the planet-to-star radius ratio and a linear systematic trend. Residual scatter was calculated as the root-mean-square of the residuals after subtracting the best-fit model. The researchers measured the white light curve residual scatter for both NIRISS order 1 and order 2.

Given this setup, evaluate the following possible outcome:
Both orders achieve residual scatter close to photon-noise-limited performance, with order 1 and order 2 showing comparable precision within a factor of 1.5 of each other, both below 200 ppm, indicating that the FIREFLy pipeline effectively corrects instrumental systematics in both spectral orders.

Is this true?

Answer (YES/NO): NO